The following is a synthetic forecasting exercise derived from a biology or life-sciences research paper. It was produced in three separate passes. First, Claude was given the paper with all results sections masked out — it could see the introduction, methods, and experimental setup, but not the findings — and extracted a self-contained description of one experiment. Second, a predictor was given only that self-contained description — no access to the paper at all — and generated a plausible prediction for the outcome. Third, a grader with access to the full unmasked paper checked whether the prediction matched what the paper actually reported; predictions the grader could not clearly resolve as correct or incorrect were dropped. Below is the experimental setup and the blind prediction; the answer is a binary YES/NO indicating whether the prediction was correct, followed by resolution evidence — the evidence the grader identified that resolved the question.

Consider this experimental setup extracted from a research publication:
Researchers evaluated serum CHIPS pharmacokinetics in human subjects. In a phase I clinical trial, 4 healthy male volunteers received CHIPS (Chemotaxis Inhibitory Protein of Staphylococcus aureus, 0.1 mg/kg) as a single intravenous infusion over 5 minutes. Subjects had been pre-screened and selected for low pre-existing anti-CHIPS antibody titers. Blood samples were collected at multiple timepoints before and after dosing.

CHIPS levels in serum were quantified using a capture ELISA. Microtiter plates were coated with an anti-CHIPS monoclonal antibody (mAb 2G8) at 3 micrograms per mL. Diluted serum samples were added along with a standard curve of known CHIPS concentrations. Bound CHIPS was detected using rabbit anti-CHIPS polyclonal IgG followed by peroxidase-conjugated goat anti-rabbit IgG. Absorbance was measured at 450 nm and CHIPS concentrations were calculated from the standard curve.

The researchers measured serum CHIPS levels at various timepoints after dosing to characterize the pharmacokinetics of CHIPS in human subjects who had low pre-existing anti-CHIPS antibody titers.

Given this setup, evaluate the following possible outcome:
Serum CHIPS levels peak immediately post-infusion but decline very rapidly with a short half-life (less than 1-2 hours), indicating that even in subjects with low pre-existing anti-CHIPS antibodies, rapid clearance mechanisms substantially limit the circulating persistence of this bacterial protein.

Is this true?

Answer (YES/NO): NO